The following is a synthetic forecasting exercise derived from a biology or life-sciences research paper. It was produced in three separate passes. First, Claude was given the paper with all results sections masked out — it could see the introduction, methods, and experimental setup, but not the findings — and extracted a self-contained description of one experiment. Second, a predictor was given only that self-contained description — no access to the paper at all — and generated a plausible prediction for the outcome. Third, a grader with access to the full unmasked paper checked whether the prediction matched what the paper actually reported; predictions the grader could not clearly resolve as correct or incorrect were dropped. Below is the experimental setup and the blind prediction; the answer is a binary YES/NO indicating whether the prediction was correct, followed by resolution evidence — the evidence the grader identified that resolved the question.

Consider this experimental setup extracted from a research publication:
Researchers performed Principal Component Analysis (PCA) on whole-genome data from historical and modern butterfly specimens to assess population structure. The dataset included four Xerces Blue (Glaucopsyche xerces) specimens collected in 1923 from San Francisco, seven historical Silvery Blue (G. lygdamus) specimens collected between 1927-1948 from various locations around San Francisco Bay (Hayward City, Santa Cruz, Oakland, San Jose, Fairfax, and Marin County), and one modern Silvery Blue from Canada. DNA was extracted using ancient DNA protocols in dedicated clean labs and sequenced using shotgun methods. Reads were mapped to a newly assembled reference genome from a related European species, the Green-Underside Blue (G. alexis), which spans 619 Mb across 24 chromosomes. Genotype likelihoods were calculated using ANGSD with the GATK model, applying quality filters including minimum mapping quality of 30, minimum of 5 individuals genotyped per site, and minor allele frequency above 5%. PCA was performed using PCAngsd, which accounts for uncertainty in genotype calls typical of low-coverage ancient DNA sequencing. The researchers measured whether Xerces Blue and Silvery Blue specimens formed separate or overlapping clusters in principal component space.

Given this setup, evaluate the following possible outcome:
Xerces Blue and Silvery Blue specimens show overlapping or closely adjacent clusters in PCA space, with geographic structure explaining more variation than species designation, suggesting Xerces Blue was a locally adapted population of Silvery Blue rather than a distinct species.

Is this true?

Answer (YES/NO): NO